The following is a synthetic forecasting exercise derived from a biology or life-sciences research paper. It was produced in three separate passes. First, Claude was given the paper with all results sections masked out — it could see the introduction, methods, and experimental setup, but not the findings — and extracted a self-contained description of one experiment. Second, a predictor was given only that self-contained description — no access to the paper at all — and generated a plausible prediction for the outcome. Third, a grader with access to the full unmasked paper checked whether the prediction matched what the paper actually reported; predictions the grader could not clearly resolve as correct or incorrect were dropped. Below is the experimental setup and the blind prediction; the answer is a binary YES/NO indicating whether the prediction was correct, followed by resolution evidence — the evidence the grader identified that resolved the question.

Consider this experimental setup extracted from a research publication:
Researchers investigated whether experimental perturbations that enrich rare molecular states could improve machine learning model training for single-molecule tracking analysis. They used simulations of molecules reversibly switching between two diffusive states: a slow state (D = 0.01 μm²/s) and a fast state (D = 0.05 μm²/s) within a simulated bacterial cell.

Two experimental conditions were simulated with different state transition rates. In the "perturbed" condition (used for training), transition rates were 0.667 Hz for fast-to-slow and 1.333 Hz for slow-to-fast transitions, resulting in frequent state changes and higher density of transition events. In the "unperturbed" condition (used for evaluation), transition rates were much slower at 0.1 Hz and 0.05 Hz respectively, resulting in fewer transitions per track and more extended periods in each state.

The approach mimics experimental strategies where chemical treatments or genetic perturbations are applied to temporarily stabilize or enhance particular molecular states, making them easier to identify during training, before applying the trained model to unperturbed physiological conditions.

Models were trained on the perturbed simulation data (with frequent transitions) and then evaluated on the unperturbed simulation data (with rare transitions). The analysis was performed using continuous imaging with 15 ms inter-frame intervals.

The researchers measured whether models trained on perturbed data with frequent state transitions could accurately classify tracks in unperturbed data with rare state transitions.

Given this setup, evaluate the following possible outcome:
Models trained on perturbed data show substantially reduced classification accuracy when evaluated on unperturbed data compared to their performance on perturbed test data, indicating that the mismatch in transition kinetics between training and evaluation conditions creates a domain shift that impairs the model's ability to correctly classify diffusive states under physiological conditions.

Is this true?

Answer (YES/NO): NO